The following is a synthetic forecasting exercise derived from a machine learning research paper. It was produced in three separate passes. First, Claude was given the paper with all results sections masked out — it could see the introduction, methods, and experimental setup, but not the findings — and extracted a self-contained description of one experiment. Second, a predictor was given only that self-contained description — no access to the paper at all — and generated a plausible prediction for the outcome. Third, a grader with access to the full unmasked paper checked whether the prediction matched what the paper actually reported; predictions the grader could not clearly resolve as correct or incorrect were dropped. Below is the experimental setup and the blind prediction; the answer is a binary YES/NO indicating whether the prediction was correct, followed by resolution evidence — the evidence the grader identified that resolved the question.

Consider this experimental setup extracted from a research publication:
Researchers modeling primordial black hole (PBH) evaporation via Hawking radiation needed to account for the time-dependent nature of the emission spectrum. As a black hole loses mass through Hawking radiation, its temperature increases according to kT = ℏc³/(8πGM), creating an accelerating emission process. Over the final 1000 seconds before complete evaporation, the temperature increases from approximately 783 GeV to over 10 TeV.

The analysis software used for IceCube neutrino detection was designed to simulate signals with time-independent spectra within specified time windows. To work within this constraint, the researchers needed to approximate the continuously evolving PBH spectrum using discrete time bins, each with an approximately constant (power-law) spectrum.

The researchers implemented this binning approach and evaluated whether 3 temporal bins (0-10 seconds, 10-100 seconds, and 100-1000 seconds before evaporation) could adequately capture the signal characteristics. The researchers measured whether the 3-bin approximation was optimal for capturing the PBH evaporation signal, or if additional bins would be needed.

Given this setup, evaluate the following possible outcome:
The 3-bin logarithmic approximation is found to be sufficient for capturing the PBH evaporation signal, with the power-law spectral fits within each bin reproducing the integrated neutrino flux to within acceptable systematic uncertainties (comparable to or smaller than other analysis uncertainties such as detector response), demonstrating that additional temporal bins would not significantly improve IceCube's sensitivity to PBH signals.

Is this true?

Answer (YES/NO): NO